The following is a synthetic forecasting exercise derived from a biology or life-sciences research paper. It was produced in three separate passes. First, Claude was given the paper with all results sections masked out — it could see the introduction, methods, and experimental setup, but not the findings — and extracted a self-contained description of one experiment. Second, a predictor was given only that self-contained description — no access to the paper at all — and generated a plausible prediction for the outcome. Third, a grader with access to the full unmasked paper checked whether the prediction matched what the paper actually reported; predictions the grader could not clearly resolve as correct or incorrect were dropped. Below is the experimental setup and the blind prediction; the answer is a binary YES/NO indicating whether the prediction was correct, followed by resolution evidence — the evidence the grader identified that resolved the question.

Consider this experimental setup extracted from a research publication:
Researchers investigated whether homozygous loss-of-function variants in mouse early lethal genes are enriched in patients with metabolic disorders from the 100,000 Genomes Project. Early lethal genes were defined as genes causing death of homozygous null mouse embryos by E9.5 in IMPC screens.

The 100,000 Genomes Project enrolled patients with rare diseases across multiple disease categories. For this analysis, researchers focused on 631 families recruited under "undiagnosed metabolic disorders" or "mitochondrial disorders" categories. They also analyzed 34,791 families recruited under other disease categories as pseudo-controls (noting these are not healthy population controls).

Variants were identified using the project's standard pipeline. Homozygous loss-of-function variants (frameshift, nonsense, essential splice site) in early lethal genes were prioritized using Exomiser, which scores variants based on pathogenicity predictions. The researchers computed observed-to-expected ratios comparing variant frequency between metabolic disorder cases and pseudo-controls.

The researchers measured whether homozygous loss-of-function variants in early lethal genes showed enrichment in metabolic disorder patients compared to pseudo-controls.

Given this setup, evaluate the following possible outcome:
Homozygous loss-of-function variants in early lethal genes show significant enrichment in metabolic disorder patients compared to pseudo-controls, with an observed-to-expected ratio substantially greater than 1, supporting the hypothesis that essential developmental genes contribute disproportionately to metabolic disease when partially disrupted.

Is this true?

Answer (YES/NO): YES